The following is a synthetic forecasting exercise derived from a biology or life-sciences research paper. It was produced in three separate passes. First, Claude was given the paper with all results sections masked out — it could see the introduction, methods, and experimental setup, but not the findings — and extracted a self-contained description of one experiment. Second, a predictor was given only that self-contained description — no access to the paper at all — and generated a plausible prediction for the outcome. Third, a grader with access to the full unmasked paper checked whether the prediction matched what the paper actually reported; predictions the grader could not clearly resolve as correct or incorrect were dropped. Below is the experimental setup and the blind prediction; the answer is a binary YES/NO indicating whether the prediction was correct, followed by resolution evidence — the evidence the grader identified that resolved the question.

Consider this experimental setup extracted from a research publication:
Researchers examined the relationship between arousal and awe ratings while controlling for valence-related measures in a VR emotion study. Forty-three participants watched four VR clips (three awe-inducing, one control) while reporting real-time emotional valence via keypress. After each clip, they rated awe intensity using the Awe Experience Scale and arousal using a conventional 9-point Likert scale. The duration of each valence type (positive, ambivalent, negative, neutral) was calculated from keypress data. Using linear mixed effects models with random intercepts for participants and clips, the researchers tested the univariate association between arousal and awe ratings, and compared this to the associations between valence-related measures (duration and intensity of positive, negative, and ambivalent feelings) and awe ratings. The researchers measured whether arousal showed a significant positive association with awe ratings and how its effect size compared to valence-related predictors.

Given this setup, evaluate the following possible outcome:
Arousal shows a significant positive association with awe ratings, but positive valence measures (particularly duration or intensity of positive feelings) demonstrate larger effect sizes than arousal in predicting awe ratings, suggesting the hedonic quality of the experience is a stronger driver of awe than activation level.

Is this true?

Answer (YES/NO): NO